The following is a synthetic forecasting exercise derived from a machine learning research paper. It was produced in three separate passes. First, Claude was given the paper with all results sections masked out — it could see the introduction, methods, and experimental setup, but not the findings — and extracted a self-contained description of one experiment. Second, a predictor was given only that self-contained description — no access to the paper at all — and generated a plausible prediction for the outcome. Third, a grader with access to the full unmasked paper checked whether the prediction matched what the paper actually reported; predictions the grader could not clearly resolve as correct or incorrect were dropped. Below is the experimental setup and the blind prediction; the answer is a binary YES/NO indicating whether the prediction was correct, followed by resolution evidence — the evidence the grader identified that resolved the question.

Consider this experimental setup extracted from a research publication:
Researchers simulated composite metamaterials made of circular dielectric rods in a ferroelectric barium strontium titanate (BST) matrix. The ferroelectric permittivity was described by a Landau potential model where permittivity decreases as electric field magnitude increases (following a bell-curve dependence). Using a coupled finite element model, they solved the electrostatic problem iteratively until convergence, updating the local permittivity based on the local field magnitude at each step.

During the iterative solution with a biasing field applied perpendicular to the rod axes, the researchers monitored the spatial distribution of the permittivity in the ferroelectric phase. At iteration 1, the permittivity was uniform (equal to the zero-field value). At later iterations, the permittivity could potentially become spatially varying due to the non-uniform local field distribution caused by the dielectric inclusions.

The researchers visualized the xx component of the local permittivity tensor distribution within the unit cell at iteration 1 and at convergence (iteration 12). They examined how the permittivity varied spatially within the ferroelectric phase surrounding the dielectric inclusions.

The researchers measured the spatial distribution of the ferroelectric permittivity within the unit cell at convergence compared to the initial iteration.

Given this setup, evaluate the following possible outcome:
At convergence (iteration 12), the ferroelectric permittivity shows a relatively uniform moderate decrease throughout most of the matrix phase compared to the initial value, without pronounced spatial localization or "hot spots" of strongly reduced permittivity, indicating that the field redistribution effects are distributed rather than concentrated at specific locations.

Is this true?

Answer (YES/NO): NO